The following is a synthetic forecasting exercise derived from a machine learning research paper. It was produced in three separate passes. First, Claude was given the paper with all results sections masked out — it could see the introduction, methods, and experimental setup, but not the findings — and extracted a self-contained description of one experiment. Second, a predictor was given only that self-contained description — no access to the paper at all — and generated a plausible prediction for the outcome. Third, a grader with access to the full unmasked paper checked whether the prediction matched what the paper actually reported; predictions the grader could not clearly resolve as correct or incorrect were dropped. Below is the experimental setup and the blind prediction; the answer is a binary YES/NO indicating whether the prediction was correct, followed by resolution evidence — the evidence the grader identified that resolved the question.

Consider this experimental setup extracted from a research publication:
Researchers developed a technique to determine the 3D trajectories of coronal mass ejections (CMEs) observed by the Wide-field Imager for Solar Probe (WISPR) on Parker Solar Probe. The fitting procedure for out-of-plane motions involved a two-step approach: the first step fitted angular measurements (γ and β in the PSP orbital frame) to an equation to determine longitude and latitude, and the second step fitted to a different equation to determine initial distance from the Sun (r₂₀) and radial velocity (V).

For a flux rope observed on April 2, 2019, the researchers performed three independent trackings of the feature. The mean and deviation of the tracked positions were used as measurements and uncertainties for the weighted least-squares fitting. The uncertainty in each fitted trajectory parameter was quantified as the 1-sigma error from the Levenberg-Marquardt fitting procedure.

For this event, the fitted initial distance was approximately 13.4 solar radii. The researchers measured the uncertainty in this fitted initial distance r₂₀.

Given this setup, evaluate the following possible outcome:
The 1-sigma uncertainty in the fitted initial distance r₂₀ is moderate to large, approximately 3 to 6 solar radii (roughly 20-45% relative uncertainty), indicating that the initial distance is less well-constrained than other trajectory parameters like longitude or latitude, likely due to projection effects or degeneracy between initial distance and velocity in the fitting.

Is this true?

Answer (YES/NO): NO